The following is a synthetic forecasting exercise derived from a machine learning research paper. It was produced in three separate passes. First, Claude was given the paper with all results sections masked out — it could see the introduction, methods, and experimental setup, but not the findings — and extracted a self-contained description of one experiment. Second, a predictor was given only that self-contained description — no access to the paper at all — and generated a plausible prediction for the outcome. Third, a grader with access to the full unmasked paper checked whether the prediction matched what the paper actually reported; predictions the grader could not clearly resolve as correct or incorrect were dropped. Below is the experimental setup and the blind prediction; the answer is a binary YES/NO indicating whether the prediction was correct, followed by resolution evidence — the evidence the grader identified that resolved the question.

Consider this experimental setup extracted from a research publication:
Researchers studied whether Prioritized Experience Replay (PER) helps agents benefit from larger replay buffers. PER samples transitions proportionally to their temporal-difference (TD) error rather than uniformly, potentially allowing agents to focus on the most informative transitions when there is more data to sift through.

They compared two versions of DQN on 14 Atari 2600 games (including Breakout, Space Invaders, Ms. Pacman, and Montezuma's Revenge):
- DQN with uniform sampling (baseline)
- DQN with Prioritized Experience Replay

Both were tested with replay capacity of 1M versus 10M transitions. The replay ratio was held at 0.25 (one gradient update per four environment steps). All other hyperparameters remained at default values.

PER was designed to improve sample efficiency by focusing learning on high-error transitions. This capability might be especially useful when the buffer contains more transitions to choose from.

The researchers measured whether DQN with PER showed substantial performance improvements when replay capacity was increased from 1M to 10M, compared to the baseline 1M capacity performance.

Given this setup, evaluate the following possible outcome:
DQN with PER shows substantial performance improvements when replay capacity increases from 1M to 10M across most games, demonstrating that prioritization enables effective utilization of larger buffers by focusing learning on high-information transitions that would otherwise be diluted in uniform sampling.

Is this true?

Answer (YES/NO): NO